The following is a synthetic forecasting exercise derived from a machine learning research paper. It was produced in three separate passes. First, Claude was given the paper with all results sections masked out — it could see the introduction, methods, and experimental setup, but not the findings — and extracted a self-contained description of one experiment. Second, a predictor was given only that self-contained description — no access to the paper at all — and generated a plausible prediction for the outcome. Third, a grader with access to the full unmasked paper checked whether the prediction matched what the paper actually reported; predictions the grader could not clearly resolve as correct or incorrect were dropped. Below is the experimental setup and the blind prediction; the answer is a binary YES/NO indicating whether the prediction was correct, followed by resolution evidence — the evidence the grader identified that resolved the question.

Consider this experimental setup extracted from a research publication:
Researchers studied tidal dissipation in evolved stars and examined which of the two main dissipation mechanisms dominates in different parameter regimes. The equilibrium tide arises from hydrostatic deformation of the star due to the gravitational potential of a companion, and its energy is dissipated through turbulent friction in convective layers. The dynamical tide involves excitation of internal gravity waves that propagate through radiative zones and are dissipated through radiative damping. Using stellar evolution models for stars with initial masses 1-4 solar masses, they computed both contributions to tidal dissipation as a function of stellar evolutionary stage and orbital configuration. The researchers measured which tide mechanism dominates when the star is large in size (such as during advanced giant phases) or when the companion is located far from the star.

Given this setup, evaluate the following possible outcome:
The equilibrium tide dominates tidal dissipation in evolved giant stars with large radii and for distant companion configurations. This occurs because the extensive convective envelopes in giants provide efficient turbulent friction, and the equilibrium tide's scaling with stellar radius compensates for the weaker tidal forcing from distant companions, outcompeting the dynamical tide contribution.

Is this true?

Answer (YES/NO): YES